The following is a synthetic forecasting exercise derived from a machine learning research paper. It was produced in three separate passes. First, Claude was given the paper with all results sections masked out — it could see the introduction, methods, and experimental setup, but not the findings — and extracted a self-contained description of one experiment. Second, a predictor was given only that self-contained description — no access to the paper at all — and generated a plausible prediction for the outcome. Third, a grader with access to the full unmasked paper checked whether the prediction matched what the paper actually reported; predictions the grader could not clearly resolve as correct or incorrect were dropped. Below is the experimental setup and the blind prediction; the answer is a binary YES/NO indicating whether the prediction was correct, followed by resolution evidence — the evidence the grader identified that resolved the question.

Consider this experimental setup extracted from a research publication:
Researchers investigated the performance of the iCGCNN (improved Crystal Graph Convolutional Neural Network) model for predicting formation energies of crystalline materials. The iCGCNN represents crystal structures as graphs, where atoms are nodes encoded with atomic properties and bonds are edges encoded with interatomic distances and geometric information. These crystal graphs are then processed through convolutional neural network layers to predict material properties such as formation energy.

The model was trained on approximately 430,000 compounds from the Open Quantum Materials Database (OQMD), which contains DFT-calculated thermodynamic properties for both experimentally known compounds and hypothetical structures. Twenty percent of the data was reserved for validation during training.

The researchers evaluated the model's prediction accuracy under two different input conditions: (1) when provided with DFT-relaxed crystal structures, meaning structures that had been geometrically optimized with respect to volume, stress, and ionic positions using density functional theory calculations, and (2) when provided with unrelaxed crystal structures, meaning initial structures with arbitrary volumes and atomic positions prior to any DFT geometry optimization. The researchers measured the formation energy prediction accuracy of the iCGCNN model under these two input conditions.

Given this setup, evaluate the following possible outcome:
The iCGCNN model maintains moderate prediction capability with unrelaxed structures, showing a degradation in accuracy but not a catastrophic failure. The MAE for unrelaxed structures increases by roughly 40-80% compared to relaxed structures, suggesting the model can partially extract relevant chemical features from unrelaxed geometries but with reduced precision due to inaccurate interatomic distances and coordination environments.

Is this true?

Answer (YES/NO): NO